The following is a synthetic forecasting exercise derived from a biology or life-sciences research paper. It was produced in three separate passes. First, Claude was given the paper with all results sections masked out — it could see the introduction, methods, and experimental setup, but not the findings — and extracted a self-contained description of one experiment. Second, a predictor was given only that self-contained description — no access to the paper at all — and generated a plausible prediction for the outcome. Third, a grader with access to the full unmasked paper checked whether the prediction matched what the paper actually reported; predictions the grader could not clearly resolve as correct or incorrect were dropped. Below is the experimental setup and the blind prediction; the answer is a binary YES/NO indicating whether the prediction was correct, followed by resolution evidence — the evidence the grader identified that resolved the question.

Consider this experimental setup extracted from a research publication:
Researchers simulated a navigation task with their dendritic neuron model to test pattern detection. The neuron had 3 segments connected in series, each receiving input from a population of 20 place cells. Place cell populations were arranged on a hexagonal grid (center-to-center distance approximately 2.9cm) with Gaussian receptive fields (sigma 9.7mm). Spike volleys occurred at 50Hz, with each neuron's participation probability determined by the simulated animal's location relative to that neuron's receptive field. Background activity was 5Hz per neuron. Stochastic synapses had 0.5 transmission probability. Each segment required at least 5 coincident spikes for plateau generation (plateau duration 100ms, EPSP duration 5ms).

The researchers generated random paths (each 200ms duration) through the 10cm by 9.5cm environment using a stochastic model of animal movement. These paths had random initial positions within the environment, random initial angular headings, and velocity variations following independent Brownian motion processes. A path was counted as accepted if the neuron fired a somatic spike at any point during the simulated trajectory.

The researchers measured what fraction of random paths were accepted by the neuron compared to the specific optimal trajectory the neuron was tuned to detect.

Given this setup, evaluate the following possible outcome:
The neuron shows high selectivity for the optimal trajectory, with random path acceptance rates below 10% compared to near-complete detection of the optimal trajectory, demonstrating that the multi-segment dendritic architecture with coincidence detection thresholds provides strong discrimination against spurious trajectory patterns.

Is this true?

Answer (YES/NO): NO